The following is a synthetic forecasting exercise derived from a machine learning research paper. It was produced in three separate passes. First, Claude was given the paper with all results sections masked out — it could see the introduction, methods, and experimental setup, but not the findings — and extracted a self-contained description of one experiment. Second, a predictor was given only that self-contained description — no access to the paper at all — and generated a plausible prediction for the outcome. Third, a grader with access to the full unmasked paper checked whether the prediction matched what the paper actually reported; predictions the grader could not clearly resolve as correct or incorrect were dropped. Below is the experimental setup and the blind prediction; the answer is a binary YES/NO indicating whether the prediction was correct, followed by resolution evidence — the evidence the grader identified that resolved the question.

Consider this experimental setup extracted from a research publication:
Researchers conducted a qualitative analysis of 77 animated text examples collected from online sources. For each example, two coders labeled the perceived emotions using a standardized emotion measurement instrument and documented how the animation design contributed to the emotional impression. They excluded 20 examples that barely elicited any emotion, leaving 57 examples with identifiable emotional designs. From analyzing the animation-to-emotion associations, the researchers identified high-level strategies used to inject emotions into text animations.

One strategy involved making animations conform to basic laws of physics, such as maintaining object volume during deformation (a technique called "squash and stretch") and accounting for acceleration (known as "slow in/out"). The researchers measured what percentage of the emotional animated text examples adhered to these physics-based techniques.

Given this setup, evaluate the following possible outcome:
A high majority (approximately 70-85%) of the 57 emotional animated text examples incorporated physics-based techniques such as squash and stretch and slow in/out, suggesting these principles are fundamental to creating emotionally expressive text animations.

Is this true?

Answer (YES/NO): NO